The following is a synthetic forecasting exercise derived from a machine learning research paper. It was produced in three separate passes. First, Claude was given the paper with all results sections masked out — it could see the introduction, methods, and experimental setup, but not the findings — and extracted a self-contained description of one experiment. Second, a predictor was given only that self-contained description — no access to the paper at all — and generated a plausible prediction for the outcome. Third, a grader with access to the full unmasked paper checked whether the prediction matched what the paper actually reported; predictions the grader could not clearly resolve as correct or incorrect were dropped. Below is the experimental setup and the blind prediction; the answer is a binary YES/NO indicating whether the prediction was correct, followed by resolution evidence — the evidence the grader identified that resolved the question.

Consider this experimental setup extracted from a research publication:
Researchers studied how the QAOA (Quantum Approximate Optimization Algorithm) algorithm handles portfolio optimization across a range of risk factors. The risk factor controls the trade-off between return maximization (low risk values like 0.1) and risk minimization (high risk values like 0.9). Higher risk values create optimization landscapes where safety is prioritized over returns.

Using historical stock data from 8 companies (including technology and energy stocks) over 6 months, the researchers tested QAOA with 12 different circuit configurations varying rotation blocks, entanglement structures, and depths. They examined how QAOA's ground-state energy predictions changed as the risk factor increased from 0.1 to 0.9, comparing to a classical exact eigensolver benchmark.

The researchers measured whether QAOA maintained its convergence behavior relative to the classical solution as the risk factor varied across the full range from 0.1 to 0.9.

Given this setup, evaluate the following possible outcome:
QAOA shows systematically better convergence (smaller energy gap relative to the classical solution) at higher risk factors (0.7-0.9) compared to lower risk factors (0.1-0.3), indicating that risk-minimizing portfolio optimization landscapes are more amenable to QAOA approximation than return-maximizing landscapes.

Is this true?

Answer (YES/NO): NO